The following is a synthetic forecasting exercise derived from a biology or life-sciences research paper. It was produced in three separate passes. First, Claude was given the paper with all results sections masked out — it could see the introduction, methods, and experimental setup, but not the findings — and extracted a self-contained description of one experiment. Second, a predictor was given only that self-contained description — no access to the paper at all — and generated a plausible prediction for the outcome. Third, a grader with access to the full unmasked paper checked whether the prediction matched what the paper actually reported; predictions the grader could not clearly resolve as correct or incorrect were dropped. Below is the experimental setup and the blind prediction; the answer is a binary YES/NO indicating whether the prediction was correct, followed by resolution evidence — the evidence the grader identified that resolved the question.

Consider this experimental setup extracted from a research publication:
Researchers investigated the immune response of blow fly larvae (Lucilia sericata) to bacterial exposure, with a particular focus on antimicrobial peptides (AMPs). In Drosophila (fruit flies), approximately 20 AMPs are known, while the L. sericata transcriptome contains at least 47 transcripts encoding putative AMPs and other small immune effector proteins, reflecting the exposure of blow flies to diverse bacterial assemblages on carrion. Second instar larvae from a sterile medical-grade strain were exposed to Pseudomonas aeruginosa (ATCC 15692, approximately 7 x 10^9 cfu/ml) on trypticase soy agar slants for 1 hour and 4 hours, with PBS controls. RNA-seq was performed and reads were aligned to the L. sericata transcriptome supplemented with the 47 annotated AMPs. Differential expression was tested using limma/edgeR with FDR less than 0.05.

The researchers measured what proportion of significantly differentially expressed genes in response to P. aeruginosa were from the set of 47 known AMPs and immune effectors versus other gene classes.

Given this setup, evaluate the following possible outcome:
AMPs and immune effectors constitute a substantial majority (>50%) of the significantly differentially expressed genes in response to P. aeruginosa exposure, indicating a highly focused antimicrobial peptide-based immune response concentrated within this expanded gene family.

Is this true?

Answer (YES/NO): YES